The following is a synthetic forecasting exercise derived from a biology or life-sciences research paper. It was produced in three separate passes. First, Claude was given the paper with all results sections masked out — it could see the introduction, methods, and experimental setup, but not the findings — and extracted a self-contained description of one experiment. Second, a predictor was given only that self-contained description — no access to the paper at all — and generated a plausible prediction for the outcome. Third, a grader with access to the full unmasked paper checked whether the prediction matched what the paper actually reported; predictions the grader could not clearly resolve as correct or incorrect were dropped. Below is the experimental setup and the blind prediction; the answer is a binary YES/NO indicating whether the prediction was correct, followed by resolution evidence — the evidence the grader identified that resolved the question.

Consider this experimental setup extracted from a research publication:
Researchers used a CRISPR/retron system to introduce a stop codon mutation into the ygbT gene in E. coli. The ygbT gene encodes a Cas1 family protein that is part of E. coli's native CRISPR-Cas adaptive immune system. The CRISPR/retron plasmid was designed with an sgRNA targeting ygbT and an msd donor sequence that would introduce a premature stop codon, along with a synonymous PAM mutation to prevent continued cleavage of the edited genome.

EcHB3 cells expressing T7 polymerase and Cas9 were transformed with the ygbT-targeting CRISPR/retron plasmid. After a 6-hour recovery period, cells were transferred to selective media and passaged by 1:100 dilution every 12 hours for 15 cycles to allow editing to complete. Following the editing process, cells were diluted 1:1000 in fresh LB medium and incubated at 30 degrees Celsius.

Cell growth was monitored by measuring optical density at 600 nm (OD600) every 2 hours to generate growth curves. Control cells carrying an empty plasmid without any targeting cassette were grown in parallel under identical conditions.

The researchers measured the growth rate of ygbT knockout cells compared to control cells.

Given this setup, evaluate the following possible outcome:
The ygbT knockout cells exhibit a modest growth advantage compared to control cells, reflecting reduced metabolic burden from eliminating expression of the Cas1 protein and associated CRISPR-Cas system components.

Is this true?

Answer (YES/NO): YES